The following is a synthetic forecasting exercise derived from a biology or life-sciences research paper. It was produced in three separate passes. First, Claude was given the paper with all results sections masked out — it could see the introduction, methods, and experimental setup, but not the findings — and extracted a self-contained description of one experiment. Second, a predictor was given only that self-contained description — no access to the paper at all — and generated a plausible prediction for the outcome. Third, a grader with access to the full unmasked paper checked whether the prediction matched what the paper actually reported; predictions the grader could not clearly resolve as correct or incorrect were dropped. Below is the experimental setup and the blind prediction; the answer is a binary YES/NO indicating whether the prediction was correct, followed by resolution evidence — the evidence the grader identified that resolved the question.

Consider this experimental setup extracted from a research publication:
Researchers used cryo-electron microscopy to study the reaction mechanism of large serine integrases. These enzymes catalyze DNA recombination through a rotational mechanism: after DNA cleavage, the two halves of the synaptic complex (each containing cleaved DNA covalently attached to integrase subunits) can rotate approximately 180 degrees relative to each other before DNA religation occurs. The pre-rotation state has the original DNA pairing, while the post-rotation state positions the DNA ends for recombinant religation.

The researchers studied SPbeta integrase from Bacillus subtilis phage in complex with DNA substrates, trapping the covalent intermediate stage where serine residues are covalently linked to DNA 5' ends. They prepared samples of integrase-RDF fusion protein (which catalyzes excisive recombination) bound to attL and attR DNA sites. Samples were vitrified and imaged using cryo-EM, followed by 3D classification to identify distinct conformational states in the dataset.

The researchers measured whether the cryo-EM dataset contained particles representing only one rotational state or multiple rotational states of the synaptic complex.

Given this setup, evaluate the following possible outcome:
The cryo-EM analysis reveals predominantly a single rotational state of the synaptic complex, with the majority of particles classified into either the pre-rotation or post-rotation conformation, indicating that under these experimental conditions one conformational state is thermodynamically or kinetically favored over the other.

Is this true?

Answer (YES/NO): NO